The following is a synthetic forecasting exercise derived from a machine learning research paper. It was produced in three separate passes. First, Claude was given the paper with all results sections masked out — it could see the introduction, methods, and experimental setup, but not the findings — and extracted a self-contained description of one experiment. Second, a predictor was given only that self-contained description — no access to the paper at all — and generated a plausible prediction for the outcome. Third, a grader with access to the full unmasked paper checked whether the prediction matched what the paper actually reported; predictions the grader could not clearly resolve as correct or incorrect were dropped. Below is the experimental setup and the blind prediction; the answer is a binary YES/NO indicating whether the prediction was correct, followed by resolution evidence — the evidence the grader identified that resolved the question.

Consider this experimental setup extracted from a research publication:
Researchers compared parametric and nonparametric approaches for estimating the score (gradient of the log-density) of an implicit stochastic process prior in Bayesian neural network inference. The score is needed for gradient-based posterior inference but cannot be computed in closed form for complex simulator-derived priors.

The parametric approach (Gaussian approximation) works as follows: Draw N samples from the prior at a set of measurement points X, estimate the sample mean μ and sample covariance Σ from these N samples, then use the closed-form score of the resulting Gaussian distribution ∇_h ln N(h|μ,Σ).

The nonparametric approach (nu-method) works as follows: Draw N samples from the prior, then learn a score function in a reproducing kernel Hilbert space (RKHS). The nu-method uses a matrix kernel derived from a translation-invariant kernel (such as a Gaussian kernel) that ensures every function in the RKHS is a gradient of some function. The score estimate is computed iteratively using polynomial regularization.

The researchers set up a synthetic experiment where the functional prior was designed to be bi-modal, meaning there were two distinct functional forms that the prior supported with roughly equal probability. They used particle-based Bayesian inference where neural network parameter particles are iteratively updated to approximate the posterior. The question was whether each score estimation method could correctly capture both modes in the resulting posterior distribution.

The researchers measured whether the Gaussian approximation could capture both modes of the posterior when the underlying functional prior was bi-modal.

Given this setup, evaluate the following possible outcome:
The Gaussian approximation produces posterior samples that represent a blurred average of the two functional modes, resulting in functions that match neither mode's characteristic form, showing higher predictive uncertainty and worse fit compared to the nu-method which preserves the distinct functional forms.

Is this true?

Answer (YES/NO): NO